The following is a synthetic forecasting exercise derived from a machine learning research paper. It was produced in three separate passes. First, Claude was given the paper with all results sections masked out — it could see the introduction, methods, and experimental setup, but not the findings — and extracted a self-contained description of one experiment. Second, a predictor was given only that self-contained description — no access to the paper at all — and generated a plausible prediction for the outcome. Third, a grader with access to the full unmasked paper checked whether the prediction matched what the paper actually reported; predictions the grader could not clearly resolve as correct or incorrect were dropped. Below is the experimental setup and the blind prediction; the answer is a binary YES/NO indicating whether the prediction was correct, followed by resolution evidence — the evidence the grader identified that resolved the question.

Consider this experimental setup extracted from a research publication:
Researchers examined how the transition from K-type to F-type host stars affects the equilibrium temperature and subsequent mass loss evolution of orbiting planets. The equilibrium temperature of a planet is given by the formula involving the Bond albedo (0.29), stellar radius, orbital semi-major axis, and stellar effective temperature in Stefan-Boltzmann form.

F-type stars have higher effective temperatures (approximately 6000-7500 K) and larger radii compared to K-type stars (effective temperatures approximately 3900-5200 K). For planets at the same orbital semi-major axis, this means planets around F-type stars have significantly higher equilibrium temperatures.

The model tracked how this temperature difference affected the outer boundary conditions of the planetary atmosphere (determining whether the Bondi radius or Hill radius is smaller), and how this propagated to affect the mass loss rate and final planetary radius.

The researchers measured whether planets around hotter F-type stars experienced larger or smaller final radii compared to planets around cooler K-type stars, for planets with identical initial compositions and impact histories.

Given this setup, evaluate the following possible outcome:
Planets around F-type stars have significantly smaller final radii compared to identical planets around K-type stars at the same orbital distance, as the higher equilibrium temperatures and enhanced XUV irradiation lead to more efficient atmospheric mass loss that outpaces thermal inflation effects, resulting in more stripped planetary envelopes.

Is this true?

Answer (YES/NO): NO